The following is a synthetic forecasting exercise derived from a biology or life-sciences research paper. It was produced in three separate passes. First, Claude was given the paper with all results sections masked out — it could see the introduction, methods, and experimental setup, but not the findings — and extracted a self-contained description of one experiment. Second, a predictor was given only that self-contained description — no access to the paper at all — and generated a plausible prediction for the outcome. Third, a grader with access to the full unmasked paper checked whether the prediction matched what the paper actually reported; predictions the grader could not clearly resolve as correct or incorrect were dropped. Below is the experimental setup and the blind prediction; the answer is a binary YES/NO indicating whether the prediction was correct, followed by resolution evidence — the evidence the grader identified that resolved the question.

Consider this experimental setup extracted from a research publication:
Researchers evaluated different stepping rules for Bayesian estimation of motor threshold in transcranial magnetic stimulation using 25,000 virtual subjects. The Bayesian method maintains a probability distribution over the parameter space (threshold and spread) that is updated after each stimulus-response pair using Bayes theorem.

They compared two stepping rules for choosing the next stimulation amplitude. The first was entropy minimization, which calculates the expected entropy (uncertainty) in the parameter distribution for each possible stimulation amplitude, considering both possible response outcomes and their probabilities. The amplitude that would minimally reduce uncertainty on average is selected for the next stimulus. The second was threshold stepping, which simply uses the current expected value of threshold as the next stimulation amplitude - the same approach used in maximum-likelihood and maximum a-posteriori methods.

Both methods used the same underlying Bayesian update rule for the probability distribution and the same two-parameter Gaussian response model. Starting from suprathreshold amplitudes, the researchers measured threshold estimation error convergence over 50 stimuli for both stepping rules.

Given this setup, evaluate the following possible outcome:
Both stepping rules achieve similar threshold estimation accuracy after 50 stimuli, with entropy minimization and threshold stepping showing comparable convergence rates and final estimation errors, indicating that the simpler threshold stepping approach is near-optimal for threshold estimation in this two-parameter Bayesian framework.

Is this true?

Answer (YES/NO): YES